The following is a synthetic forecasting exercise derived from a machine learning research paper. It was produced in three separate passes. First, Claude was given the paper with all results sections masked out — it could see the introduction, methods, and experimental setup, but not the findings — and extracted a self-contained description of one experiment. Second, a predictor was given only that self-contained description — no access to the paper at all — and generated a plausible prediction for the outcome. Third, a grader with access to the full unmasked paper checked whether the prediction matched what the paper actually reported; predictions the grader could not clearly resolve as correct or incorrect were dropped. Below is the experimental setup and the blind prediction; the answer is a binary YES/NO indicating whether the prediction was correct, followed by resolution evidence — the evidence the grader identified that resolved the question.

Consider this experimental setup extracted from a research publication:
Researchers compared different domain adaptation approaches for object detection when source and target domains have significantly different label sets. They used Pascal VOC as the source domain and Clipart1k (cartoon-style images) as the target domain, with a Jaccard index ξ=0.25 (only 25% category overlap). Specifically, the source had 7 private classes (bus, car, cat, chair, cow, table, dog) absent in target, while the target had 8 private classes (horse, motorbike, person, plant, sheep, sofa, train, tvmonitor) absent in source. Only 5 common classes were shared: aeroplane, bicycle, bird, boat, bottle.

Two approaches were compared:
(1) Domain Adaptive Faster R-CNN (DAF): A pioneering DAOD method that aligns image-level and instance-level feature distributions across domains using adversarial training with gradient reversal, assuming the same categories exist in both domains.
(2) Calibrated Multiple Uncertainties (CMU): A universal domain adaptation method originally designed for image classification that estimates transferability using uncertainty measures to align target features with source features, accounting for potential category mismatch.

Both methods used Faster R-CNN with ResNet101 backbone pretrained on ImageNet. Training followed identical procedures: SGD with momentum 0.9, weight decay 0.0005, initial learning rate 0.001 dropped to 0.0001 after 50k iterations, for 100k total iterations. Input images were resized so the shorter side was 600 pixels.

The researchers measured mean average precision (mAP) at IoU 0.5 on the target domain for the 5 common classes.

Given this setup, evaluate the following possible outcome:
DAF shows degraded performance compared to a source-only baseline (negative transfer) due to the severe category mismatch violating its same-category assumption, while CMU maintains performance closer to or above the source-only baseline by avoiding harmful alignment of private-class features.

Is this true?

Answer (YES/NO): YES